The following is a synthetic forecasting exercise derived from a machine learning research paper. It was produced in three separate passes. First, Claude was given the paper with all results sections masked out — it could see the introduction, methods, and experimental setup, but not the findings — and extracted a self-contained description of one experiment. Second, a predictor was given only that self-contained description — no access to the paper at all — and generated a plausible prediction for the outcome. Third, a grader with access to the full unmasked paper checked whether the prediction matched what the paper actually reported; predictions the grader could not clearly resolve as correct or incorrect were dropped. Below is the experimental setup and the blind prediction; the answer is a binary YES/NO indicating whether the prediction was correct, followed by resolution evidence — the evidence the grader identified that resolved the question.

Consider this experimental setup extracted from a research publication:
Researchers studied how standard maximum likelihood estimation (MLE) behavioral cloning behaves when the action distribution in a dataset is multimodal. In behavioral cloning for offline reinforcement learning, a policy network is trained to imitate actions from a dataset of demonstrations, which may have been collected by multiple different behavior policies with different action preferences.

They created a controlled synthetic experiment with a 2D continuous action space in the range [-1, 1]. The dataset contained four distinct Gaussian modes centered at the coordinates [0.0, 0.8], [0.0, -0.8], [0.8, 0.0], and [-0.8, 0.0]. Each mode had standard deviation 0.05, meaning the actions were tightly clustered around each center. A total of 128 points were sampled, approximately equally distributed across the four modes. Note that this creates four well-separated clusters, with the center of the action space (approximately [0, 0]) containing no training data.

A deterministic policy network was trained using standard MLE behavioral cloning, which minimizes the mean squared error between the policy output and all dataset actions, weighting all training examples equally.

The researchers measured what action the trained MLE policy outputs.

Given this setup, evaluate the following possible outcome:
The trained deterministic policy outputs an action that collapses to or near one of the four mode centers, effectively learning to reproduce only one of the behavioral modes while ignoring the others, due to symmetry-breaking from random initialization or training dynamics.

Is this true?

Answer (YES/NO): NO